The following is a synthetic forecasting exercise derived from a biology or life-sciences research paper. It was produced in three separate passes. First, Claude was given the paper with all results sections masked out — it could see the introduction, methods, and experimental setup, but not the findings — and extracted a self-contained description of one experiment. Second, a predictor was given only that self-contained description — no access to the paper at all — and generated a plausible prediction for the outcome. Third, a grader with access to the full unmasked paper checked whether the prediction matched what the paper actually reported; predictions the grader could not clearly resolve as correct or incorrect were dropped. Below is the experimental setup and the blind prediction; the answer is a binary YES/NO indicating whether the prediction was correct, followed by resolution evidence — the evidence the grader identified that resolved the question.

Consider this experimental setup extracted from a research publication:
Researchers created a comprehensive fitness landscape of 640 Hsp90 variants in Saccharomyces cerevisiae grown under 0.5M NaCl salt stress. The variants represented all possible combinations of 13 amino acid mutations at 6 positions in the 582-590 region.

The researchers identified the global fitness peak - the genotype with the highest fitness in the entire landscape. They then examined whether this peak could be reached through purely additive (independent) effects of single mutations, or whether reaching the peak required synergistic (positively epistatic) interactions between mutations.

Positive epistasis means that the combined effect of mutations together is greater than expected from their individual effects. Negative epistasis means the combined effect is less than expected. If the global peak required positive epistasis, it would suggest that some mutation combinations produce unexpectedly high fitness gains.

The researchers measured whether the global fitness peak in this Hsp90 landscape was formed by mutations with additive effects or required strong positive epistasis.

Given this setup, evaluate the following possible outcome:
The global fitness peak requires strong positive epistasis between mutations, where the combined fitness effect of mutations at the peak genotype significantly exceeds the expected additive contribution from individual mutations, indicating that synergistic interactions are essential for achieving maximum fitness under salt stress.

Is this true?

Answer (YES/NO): YES